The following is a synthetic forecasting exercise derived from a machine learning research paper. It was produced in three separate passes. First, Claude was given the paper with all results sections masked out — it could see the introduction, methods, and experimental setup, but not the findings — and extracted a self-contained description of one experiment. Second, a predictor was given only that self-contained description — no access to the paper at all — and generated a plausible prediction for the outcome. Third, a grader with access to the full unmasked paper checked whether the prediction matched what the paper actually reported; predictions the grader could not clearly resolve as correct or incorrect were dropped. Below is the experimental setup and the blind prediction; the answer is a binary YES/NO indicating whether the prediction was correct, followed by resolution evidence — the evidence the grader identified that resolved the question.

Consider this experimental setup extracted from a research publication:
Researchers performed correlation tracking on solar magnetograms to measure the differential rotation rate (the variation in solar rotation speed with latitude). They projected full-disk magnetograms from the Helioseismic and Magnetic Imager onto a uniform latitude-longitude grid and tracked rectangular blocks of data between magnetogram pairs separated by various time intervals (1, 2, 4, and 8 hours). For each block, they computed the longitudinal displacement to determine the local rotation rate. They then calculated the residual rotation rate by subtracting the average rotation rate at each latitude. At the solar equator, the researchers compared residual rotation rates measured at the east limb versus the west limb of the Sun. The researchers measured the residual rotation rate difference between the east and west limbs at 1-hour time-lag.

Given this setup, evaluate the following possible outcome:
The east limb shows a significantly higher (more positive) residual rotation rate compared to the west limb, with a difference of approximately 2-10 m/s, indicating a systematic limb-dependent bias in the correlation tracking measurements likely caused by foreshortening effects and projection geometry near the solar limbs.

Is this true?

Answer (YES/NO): NO